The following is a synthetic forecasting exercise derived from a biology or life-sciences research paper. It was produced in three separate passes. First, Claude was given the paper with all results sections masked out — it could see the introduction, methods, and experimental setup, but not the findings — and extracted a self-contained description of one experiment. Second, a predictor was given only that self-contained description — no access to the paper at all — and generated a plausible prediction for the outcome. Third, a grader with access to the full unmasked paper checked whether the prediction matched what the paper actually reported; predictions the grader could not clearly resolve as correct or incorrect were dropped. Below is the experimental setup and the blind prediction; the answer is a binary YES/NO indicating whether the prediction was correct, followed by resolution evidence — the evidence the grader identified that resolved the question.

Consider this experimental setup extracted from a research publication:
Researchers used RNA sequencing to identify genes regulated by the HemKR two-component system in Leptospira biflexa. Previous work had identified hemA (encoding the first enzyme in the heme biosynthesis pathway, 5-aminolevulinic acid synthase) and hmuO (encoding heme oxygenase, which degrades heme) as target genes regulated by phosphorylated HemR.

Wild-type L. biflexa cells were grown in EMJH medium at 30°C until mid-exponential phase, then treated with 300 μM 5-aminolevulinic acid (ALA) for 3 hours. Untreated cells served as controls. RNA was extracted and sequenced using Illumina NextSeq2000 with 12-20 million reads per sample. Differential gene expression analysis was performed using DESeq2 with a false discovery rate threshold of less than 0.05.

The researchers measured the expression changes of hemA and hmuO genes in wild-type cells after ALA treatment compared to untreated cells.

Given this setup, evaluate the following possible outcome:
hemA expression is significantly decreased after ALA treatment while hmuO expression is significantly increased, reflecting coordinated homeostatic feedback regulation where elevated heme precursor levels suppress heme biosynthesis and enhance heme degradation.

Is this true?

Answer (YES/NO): YES